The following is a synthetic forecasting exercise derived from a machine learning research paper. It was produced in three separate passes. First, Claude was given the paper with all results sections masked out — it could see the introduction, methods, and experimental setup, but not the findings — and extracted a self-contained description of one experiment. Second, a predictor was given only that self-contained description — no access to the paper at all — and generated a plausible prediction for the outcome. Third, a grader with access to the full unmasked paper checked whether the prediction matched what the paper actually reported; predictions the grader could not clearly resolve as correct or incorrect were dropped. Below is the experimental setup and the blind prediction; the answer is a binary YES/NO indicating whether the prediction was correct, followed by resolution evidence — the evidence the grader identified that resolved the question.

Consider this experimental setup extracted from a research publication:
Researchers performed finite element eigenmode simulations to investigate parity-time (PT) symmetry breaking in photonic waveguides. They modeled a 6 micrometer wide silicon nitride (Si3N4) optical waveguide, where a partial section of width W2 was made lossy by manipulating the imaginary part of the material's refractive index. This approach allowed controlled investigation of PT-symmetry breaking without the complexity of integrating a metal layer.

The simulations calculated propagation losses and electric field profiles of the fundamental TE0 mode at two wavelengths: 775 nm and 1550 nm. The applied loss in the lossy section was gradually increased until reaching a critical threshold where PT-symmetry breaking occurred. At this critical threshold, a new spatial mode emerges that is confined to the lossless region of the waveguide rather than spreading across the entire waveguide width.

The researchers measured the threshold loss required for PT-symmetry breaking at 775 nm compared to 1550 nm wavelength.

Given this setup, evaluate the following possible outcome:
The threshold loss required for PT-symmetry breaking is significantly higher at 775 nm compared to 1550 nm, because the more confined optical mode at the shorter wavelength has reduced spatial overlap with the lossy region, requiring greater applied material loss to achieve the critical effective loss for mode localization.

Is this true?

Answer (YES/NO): NO